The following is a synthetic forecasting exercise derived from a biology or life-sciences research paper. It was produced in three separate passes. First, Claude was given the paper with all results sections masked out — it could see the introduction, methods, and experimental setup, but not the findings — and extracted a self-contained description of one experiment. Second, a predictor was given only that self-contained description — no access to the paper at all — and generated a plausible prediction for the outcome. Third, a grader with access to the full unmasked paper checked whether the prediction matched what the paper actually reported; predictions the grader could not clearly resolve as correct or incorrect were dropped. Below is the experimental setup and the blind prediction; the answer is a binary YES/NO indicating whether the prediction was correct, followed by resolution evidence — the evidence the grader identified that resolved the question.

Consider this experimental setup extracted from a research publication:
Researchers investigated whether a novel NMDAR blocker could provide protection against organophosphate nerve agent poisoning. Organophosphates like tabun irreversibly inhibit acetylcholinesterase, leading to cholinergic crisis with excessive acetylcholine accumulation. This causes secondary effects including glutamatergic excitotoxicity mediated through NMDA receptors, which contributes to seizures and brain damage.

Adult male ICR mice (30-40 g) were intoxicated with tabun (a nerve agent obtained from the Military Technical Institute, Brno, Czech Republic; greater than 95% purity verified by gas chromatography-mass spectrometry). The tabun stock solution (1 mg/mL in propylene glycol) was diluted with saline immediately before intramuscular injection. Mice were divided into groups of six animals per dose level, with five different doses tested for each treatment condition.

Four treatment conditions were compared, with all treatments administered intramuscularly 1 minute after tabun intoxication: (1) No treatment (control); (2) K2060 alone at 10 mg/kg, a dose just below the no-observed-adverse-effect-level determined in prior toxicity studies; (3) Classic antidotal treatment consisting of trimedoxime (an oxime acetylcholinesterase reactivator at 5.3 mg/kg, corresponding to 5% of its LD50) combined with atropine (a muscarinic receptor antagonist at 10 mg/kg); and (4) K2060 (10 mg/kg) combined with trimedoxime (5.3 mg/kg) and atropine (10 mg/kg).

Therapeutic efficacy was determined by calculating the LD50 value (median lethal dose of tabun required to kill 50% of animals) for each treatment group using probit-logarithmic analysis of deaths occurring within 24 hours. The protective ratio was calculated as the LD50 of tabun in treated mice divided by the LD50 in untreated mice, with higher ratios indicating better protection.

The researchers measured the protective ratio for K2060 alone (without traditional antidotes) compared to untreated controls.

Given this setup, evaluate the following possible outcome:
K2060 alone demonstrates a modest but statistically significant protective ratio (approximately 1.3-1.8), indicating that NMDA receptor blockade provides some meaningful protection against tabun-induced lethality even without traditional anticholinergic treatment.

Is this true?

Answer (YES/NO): NO